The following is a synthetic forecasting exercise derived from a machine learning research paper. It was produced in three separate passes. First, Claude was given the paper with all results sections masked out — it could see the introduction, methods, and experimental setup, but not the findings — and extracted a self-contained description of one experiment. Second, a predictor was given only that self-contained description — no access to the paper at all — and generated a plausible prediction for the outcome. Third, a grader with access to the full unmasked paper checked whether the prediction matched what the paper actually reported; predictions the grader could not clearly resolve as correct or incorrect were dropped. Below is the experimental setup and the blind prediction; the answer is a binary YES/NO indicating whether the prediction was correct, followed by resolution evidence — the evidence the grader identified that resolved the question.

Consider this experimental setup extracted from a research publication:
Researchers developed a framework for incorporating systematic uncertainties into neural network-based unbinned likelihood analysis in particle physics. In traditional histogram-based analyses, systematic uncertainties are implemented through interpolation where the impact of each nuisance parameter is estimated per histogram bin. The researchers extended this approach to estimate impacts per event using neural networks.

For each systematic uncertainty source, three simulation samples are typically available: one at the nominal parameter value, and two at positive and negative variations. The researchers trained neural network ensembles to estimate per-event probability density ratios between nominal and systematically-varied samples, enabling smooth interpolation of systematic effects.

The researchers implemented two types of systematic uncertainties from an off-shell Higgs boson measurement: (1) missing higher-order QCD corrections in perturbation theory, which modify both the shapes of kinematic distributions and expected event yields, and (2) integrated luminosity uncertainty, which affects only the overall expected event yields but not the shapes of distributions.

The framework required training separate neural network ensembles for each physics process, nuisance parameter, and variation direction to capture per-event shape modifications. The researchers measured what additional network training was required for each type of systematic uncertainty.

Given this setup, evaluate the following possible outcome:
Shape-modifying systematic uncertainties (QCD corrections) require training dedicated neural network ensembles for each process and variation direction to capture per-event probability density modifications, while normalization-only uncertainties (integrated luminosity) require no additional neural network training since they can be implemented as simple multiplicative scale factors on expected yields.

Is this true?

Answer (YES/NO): YES